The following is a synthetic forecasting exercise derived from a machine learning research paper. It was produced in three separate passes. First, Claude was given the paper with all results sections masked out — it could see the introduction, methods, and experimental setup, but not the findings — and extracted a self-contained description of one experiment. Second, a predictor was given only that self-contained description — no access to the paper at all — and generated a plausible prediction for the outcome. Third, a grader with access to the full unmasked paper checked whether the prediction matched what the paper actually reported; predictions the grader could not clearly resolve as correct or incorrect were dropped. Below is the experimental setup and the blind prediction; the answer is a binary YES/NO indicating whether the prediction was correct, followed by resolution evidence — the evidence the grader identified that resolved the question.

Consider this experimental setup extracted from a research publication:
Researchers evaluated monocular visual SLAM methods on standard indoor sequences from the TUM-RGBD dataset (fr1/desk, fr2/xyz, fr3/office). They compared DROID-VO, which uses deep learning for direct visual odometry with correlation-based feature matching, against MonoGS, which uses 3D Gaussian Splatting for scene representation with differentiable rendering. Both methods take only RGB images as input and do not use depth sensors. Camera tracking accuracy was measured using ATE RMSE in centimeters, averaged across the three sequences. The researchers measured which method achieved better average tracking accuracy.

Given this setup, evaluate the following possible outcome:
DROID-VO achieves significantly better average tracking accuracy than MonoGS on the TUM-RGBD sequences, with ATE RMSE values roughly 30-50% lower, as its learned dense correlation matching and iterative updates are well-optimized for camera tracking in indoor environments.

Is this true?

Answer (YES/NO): NO